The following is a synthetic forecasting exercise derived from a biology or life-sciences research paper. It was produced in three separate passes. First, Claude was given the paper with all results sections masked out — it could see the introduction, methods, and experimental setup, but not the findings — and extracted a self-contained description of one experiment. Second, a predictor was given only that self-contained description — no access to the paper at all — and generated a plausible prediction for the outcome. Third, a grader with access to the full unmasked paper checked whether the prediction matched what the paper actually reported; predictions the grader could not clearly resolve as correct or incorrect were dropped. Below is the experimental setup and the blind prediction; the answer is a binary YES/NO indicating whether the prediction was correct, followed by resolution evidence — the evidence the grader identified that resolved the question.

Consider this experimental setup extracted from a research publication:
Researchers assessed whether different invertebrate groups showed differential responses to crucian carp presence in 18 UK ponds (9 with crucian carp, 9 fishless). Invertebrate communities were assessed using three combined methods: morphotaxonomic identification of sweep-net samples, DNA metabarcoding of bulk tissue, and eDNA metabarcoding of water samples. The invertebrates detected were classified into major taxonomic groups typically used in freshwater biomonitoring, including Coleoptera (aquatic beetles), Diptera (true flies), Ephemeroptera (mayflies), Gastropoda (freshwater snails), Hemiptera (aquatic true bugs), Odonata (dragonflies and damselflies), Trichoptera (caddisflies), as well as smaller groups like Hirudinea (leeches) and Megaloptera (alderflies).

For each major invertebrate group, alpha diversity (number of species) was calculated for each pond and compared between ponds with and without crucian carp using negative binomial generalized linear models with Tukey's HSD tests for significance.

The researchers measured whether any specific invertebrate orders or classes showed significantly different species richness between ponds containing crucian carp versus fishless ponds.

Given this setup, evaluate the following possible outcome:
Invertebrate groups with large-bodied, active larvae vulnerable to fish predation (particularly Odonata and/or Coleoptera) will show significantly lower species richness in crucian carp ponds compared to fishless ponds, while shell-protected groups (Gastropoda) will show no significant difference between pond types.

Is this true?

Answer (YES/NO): NO